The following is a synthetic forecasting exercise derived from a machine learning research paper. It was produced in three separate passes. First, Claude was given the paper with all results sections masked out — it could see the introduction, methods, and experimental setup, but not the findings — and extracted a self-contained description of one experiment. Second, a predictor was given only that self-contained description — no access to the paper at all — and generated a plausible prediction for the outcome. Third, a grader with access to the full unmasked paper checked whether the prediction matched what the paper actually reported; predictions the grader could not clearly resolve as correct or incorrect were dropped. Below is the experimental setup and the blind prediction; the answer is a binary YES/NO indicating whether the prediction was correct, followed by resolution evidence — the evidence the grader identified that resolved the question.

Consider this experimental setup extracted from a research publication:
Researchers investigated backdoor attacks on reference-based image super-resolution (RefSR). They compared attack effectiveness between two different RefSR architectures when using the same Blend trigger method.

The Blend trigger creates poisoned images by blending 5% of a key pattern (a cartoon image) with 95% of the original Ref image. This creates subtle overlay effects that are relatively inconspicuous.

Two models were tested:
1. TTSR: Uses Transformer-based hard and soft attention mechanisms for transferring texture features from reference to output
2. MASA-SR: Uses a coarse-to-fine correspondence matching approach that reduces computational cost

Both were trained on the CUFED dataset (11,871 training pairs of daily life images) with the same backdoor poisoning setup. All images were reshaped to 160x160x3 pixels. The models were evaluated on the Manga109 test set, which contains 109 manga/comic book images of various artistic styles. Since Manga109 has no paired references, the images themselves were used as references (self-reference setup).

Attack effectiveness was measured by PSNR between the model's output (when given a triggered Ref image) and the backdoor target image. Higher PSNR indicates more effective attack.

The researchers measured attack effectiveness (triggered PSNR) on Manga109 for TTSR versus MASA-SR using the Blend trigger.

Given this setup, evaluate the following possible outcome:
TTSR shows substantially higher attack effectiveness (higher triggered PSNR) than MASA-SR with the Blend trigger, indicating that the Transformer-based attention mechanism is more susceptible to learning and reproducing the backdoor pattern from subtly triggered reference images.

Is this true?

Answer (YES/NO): NO